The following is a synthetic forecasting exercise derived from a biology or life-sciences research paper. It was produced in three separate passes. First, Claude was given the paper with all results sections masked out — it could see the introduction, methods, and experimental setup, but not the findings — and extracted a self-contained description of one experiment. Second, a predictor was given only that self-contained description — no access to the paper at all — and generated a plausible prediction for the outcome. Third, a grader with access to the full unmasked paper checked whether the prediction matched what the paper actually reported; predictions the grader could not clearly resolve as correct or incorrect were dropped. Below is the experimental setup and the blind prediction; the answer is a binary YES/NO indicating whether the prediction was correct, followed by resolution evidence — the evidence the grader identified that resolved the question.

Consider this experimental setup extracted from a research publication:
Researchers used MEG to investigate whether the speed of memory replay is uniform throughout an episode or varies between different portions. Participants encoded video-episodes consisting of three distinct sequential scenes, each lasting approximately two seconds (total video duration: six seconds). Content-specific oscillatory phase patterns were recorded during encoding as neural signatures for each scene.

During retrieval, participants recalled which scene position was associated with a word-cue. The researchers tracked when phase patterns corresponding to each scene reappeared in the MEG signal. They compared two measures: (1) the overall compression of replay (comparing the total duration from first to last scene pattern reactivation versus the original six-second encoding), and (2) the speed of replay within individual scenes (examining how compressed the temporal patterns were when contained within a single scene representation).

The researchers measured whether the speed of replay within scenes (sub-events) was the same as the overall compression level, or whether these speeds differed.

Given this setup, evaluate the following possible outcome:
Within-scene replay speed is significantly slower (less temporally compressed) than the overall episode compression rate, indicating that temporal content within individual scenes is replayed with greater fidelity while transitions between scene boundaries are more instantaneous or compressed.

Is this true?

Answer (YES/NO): YES